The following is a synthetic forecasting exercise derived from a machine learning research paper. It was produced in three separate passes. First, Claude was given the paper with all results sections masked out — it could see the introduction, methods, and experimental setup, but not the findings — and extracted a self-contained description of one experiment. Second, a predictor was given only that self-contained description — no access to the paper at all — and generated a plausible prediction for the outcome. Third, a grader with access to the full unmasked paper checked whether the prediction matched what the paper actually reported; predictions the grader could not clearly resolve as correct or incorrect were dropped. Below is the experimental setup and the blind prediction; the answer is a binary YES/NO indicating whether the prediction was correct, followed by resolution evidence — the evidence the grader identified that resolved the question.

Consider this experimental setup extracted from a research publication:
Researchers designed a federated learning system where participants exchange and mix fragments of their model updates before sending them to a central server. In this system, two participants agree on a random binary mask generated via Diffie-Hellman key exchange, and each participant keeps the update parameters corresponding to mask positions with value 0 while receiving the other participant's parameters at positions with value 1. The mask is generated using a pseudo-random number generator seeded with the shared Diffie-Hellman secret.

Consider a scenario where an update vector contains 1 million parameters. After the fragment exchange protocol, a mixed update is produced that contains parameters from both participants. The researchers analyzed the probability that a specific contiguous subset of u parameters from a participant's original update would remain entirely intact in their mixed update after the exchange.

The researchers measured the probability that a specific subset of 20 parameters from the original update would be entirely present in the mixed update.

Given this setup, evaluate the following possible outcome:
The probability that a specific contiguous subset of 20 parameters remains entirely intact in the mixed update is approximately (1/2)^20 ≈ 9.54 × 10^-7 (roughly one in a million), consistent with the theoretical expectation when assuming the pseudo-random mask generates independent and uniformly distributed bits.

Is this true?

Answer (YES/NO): YES